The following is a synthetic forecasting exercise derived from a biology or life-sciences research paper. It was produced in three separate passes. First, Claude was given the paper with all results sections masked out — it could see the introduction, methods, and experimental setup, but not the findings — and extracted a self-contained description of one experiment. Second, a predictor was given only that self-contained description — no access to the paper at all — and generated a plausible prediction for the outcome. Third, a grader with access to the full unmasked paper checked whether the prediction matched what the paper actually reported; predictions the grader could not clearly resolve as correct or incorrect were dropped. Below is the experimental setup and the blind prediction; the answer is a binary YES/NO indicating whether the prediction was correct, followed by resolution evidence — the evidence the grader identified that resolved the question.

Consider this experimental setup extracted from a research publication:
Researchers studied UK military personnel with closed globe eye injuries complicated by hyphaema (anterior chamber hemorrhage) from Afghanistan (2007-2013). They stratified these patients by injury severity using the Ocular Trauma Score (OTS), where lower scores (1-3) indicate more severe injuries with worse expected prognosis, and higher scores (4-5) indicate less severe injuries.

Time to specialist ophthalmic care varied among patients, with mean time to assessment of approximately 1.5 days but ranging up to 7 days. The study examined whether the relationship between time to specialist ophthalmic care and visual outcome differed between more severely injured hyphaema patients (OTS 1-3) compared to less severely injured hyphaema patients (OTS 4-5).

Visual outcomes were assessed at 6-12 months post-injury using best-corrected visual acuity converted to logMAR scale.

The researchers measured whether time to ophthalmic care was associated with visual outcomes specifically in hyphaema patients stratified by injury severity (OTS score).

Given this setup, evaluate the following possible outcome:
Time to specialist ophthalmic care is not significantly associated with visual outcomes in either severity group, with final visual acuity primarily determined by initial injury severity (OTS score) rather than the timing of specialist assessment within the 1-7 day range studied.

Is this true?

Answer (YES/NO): NO